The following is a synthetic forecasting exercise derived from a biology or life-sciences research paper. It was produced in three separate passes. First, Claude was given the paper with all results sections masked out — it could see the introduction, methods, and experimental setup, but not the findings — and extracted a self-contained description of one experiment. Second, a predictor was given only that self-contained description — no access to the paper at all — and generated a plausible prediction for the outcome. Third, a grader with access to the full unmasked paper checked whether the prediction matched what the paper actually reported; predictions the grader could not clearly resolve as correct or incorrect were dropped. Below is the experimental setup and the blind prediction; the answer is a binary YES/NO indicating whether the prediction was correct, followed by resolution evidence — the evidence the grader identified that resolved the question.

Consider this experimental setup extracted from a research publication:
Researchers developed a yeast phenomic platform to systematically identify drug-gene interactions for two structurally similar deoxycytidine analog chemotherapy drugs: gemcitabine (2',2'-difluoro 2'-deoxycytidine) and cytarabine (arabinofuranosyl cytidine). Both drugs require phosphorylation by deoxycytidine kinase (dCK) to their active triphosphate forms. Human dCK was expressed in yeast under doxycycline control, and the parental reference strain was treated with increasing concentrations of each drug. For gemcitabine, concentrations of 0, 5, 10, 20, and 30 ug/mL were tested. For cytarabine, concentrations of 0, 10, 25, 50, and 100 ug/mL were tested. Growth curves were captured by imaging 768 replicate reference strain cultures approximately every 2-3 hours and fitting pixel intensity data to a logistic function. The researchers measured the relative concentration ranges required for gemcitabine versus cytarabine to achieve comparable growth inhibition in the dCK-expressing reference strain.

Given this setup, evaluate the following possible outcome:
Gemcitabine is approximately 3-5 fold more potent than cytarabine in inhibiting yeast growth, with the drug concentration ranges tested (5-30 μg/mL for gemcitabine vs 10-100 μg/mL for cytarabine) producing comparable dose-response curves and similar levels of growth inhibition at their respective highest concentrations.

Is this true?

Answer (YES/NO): NO